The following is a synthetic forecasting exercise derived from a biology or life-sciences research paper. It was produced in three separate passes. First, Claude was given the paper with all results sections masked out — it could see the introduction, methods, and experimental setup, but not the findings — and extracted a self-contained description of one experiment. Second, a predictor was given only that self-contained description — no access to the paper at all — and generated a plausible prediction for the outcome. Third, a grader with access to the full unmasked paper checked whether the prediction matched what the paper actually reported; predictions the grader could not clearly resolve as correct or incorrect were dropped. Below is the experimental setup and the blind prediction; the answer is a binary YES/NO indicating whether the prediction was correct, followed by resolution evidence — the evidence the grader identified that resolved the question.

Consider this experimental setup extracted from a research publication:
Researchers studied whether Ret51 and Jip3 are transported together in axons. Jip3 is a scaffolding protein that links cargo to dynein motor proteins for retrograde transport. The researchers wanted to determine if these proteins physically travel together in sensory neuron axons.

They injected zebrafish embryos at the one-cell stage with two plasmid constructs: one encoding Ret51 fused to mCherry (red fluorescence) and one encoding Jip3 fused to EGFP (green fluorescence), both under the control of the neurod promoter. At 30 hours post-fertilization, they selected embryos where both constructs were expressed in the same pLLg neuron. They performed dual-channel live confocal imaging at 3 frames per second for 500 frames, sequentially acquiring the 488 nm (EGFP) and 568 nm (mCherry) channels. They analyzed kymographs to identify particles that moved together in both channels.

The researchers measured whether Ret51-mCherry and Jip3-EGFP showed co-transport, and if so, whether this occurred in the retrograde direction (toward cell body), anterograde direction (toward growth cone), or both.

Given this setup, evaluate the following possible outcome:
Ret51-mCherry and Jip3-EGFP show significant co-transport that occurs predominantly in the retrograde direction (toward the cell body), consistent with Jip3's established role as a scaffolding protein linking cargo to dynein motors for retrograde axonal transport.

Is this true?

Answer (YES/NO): YES